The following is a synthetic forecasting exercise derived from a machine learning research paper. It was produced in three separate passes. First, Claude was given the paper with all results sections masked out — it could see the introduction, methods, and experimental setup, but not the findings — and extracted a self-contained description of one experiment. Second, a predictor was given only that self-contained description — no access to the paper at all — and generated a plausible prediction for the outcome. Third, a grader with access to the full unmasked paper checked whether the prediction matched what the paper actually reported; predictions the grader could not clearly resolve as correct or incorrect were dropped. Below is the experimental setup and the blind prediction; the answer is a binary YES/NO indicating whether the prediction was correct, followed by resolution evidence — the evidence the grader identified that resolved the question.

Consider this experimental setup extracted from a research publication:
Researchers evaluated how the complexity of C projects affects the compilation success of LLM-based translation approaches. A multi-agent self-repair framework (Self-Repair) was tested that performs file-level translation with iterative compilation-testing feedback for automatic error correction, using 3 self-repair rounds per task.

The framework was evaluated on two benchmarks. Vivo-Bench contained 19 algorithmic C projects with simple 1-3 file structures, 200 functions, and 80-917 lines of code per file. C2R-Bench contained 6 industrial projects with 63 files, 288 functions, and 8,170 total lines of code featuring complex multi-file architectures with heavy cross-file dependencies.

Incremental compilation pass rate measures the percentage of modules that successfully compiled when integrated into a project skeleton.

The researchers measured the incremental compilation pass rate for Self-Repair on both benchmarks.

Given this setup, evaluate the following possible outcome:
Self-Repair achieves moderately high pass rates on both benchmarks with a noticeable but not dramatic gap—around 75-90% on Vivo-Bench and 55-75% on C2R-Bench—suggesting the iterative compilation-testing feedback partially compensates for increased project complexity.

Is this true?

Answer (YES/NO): NO